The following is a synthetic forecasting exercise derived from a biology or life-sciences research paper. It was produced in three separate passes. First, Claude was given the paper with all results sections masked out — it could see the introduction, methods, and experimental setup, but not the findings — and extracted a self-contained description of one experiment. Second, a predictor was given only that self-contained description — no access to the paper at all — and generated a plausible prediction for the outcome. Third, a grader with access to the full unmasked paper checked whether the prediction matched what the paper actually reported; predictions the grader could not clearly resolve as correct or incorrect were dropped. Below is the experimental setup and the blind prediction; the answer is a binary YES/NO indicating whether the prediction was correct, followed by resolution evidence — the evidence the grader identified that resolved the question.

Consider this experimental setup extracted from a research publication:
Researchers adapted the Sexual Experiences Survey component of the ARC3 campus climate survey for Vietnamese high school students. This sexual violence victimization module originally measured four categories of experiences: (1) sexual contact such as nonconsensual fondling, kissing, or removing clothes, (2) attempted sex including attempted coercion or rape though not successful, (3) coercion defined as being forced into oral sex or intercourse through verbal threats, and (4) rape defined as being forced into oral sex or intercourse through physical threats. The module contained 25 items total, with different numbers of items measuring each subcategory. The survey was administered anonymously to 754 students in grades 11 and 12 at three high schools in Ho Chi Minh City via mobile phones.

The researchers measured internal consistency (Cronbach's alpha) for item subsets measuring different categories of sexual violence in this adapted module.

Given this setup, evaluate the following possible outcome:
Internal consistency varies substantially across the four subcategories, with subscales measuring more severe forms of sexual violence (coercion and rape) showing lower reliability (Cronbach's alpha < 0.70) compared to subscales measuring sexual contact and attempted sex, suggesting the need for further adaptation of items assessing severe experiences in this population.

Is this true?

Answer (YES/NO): NO